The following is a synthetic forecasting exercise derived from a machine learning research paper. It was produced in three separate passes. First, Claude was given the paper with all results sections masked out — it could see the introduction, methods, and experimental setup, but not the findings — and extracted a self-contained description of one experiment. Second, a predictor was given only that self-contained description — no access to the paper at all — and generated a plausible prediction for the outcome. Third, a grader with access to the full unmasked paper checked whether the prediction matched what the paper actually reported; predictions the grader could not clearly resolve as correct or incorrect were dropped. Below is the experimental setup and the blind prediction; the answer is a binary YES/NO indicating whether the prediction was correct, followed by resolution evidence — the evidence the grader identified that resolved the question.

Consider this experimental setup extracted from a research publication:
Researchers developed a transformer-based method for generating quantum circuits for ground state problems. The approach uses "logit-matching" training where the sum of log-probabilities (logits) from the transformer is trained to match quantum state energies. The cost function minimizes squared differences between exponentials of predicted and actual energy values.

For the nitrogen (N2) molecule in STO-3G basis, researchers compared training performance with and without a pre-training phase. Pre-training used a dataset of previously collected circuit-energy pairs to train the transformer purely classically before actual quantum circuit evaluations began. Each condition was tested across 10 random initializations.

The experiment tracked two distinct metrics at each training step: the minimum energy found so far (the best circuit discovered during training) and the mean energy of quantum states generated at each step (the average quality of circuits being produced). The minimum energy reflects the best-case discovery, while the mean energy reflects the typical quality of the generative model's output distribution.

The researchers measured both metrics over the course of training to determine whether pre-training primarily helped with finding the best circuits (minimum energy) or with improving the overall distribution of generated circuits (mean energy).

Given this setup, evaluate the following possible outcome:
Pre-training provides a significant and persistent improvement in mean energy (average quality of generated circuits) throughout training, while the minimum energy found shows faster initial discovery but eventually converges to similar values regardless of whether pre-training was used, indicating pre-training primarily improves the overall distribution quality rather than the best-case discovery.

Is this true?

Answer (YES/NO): NO